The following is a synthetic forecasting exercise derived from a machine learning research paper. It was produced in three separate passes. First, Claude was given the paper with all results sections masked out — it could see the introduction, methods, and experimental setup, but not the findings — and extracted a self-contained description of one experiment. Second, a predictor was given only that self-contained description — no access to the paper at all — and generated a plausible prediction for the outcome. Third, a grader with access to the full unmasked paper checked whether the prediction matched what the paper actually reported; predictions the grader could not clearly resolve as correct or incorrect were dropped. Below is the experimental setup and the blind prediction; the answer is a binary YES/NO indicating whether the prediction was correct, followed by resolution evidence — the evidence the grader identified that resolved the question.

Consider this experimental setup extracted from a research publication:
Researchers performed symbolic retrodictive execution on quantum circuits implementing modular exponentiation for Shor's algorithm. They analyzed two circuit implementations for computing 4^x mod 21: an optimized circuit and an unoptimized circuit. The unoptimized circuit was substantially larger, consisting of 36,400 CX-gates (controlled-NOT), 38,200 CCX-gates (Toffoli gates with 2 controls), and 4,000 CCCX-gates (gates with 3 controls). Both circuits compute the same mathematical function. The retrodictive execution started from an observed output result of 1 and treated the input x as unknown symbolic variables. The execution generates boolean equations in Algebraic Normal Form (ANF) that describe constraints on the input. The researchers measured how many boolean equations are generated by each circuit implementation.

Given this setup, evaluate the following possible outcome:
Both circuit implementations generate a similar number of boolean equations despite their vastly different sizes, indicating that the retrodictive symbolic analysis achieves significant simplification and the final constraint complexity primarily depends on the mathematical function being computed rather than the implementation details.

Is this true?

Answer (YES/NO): YES